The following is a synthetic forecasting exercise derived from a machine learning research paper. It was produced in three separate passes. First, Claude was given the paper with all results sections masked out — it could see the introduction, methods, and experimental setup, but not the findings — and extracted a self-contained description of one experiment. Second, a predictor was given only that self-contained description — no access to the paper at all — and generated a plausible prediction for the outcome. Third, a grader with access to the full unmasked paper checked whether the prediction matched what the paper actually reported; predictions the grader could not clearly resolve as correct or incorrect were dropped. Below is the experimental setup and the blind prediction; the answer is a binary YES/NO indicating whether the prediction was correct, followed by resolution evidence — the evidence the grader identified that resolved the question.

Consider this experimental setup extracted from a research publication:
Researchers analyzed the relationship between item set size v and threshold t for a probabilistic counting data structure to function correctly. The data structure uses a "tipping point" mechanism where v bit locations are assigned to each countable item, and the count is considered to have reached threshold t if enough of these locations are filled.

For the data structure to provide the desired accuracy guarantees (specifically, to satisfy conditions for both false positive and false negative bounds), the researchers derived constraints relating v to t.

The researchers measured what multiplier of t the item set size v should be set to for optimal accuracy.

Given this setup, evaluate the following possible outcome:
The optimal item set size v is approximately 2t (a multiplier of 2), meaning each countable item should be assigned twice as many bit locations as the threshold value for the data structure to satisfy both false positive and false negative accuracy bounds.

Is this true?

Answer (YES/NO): NO